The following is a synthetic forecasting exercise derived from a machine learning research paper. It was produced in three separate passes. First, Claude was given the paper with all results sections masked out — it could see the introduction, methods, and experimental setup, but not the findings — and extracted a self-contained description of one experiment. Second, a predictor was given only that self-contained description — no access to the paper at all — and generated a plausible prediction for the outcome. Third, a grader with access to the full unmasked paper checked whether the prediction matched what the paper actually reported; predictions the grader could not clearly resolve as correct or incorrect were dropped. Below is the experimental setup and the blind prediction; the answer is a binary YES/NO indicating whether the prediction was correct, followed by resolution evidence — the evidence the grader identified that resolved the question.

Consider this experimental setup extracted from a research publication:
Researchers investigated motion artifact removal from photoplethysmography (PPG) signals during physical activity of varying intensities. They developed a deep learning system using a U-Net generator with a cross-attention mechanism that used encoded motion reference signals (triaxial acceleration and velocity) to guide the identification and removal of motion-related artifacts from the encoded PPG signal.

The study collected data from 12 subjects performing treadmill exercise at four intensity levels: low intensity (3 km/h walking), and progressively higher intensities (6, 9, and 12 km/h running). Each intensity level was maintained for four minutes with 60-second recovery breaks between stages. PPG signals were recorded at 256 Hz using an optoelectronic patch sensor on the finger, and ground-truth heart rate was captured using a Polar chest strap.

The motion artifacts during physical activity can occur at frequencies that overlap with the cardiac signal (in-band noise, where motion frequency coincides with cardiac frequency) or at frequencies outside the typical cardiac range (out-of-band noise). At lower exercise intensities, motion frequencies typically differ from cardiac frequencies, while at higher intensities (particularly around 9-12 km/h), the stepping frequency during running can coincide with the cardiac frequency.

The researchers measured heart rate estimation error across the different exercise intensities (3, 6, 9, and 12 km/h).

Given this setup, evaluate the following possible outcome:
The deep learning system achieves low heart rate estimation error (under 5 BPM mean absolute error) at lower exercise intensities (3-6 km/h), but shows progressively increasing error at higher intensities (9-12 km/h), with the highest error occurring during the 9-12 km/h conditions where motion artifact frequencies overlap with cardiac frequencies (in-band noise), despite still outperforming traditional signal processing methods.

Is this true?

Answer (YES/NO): NO